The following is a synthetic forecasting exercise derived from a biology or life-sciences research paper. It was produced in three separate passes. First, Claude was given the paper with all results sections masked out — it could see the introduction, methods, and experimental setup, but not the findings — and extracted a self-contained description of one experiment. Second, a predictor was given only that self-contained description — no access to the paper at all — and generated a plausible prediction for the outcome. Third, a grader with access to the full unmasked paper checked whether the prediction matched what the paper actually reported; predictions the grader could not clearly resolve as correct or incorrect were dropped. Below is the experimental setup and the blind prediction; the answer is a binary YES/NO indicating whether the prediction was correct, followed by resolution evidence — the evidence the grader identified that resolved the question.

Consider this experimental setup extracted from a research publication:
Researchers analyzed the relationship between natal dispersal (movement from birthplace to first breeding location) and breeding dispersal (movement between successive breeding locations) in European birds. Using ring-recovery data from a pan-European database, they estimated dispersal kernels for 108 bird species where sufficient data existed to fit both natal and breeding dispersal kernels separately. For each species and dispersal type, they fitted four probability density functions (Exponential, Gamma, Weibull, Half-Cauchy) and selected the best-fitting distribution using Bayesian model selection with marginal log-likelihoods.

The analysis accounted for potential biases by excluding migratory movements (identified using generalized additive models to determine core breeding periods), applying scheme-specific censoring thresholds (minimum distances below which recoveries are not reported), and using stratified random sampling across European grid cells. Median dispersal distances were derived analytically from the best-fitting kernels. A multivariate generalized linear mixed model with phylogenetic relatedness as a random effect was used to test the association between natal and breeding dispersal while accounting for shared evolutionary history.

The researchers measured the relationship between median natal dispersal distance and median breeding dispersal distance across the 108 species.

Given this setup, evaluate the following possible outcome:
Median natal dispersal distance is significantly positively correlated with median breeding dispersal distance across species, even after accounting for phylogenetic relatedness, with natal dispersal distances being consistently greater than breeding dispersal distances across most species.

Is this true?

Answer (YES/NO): YES